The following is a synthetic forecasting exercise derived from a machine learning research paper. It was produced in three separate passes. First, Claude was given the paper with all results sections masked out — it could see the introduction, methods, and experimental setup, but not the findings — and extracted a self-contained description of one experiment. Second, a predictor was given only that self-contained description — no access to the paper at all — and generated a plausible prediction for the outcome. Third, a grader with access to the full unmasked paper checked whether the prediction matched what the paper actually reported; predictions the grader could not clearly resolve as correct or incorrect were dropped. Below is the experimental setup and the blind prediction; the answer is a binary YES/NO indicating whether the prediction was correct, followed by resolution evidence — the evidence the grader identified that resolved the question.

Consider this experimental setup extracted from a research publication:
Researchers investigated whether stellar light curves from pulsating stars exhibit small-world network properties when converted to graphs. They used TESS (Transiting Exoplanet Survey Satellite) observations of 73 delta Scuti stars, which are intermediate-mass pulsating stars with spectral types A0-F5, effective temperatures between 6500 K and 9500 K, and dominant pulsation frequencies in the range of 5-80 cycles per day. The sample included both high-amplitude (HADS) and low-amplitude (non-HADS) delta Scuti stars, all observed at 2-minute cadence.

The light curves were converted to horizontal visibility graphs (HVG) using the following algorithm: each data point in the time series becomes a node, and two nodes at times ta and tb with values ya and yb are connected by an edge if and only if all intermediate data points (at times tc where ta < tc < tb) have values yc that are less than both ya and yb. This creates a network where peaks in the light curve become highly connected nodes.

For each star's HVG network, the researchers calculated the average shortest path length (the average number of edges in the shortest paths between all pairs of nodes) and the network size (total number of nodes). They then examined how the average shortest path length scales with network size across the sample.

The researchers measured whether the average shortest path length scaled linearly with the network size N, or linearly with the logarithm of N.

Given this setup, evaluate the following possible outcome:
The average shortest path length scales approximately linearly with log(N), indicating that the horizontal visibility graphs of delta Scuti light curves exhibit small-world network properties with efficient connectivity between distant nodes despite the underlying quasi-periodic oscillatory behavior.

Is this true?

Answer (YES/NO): YES